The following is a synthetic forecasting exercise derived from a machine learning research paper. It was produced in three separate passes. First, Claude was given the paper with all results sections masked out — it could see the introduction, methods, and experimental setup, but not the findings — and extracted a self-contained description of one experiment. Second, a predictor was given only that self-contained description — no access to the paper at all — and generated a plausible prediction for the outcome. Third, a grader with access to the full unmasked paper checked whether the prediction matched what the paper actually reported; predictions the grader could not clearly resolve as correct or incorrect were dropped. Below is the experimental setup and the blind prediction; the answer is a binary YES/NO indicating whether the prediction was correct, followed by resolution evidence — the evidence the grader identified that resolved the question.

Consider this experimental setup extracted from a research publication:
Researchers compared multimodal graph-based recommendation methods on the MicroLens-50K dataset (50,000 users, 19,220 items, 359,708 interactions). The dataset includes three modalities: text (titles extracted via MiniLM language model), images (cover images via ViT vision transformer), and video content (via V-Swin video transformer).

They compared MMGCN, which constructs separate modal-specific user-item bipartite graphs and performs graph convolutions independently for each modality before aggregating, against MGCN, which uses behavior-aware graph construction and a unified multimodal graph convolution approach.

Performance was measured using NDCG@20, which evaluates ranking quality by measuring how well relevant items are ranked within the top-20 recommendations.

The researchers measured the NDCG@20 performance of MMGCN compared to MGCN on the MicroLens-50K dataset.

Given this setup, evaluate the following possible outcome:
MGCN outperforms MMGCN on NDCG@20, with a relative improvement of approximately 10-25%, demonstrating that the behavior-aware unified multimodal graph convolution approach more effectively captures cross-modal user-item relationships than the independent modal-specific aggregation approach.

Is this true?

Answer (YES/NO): NO